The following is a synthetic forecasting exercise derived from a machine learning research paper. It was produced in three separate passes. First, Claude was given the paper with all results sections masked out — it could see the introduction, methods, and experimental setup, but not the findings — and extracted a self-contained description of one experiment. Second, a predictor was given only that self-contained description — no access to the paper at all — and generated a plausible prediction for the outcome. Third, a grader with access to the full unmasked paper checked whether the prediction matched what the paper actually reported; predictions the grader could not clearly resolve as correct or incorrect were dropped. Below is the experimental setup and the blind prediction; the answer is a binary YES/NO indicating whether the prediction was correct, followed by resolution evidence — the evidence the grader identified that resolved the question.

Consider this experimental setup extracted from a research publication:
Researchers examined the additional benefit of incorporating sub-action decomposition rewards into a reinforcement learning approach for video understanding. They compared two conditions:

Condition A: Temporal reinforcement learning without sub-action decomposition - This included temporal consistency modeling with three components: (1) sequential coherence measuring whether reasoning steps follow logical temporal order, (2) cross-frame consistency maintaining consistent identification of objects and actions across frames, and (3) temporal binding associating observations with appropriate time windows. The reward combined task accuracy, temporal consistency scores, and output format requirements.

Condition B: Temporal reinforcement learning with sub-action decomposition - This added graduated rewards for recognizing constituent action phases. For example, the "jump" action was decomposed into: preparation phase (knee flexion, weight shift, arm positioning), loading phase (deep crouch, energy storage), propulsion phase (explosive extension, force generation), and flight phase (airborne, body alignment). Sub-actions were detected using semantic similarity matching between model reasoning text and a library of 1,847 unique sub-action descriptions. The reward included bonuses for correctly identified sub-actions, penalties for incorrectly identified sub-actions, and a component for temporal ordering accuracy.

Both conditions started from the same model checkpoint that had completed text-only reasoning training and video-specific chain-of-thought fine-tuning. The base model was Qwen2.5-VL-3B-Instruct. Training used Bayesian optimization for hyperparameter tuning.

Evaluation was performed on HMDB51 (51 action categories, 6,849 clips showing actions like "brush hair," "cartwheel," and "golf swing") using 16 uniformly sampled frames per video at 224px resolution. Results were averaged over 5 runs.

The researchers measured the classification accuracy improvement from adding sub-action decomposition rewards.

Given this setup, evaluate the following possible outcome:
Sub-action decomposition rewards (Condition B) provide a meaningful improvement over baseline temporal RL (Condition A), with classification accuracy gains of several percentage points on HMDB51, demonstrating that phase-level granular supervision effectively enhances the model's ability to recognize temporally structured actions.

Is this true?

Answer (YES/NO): YES